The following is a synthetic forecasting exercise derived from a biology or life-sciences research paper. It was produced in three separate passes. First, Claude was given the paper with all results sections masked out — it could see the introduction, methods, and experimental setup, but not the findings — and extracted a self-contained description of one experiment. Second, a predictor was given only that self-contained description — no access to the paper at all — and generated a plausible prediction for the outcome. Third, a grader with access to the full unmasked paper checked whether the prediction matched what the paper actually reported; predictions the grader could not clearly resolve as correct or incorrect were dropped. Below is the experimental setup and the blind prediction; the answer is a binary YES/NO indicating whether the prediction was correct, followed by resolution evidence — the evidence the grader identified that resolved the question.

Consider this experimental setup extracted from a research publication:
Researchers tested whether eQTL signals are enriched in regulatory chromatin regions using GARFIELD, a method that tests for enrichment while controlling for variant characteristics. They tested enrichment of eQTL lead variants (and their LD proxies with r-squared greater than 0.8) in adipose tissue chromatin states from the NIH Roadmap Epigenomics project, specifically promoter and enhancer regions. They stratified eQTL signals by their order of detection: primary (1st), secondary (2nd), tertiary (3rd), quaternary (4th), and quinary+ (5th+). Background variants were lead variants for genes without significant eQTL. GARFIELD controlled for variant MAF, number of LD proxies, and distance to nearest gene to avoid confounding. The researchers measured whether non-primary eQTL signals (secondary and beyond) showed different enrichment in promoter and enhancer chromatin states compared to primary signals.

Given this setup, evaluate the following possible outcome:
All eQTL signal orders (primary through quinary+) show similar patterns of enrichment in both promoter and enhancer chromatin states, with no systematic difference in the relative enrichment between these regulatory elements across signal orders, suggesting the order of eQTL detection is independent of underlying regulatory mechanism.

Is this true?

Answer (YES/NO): NO